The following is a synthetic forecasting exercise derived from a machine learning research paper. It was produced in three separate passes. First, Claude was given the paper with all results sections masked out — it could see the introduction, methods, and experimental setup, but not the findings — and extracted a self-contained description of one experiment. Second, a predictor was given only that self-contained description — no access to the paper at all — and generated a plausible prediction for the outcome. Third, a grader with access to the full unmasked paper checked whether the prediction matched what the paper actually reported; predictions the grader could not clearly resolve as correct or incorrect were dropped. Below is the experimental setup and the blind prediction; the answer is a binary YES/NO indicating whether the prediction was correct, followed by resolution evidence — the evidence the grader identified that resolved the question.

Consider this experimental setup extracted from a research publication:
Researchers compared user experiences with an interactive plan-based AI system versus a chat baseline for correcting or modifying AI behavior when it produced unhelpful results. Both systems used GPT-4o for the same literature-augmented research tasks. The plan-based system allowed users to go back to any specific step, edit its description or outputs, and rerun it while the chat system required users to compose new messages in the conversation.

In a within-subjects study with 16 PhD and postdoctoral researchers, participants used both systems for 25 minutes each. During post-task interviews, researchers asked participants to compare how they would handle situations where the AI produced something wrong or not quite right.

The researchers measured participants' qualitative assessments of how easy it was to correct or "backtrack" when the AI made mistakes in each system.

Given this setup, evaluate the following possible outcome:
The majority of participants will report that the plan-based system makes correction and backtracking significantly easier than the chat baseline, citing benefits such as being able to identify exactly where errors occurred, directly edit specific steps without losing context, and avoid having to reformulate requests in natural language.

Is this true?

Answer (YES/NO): YES